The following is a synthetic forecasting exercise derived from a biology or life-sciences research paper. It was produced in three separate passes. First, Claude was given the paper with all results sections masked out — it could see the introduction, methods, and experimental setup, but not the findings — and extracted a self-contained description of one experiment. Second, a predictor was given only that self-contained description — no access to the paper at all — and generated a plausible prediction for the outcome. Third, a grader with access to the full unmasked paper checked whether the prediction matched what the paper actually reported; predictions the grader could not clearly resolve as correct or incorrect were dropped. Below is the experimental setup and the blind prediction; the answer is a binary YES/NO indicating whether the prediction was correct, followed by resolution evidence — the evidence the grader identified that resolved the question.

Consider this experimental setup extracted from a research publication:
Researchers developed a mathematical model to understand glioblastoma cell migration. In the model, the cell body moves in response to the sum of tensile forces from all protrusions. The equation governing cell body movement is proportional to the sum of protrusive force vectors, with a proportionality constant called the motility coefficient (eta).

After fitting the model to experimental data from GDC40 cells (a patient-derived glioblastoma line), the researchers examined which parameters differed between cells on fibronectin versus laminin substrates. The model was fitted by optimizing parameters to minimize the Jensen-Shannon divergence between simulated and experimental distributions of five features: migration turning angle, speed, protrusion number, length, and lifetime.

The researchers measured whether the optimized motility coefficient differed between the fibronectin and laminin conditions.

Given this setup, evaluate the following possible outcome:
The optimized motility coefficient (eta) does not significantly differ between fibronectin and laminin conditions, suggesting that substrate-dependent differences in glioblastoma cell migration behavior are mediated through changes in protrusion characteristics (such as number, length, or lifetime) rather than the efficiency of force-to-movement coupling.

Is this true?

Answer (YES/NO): YES